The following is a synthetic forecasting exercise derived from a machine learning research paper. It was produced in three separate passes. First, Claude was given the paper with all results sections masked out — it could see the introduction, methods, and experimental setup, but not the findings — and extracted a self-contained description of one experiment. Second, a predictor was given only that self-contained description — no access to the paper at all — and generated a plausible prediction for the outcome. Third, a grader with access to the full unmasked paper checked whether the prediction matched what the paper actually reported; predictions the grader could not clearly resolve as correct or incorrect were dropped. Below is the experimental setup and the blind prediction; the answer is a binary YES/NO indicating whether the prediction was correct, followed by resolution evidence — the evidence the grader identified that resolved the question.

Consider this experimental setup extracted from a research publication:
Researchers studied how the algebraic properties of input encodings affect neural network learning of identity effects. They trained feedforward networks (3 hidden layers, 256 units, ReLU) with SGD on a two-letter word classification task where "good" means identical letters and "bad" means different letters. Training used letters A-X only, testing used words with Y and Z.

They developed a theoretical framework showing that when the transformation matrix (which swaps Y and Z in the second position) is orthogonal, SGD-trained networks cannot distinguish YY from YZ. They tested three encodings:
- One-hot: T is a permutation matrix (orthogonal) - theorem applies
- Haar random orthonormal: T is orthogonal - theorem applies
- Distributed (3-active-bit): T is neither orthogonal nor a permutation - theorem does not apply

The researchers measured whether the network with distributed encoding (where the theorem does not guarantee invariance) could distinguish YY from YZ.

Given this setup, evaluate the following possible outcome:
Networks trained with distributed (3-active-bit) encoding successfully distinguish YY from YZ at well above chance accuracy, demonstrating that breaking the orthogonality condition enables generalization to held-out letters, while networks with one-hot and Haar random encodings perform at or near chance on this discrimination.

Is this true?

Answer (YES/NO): NO